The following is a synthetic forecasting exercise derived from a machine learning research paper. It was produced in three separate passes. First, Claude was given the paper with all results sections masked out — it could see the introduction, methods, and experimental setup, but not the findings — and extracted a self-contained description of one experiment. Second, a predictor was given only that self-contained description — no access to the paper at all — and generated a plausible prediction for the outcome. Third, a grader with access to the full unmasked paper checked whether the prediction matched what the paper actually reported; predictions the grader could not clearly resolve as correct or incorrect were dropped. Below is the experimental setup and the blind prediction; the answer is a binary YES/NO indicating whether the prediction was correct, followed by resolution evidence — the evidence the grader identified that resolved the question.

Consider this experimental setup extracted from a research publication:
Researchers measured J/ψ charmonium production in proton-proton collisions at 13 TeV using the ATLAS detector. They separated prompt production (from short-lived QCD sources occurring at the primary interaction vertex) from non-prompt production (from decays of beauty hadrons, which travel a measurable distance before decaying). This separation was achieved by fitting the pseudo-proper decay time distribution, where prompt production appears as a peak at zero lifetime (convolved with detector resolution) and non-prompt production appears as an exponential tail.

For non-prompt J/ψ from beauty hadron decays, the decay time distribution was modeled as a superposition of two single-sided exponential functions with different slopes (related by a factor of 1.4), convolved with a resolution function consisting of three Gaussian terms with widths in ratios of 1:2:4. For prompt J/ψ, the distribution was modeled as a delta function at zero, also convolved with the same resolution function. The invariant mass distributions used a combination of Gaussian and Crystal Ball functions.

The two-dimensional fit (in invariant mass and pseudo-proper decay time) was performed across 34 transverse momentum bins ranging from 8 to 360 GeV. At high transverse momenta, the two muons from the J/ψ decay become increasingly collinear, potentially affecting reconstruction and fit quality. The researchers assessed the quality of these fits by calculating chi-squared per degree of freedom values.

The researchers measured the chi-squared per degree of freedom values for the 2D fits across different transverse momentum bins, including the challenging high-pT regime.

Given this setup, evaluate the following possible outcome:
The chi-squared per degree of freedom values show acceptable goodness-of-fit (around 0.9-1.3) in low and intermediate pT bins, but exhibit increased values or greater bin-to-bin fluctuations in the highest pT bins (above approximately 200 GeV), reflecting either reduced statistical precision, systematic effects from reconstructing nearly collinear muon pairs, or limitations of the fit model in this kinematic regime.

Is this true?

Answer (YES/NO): NO